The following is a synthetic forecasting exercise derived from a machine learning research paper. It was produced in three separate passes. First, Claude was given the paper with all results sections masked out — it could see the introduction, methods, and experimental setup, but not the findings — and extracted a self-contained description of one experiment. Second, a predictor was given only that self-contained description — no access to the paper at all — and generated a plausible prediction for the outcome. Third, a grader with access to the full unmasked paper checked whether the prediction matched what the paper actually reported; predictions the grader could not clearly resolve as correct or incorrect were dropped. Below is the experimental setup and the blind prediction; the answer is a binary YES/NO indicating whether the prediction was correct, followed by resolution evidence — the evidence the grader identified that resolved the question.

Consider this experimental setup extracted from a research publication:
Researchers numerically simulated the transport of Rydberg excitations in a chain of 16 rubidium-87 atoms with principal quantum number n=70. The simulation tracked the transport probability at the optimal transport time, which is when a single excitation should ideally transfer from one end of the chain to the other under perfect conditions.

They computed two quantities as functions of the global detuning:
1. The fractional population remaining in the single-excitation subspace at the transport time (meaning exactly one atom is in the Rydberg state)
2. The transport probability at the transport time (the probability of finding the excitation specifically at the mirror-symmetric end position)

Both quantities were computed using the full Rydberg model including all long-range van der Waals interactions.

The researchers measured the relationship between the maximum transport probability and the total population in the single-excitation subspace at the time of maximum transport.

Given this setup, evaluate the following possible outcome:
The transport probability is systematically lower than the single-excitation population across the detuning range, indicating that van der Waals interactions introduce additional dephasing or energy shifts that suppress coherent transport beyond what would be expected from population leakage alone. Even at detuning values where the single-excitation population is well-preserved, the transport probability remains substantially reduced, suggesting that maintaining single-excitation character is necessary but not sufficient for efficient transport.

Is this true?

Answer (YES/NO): YES